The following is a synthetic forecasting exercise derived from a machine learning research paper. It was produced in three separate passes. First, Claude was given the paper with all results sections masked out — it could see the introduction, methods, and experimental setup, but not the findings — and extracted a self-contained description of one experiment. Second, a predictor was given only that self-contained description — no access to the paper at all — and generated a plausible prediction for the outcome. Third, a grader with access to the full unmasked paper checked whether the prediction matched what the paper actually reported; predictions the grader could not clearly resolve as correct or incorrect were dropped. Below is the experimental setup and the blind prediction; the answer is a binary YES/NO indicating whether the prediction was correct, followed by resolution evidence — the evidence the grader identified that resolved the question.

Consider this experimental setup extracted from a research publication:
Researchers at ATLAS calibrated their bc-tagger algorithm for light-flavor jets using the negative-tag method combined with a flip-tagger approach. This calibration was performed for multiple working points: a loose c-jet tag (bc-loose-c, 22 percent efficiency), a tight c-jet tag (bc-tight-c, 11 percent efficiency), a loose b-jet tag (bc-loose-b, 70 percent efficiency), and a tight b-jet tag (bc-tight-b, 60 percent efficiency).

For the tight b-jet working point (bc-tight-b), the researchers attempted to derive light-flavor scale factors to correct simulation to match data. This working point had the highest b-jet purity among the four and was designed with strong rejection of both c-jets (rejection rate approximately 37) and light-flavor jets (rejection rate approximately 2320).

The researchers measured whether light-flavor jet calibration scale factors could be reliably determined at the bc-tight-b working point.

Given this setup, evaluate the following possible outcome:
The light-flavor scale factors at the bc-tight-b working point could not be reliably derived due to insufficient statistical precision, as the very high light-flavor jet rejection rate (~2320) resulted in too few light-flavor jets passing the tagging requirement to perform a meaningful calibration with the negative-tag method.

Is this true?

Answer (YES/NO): NO